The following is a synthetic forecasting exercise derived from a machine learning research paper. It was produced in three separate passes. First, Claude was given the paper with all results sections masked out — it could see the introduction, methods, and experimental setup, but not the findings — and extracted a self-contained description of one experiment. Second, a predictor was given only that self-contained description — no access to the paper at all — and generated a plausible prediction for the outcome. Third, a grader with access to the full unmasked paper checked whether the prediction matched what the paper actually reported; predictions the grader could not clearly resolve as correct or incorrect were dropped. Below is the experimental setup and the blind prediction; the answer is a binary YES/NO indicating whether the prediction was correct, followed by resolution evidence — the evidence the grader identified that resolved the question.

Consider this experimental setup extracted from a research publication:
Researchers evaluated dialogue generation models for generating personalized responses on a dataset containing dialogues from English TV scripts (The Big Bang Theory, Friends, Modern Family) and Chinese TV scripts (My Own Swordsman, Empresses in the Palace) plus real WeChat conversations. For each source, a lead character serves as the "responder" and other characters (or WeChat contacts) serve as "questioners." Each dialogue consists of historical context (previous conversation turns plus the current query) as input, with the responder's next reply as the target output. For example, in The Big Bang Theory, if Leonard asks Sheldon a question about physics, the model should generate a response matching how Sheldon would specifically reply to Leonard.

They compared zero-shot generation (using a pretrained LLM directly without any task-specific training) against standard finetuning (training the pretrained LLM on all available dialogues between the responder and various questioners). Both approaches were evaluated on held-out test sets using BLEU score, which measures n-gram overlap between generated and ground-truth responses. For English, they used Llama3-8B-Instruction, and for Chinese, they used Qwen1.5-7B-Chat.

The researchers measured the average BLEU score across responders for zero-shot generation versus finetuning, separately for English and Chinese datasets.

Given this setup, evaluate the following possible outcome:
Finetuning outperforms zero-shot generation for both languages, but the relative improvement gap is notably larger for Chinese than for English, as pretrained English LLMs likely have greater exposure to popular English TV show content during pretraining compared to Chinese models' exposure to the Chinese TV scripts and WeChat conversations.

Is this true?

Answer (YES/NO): YES